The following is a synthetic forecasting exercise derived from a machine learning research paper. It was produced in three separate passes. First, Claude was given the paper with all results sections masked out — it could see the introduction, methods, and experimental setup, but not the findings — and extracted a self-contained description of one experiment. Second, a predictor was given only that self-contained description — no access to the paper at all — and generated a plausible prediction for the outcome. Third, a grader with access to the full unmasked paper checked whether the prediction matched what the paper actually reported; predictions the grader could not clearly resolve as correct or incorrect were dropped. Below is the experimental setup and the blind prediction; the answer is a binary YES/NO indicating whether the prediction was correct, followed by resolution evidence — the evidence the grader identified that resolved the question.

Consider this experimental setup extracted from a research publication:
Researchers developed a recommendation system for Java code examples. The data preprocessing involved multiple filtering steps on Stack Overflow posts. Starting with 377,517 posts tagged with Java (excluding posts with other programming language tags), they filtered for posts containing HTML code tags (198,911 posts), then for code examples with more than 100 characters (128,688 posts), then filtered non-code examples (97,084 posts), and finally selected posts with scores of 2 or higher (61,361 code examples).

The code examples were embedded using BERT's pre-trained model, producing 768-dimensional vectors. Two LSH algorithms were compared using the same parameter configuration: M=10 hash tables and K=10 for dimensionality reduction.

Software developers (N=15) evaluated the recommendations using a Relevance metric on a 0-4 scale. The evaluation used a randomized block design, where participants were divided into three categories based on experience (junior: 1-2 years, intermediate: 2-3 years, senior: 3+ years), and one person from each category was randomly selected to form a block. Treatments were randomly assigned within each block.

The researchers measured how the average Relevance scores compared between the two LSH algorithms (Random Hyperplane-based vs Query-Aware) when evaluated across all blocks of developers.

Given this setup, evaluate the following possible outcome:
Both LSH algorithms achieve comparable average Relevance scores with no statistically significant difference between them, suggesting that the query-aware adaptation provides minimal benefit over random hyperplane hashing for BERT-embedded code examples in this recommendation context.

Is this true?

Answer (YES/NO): NO